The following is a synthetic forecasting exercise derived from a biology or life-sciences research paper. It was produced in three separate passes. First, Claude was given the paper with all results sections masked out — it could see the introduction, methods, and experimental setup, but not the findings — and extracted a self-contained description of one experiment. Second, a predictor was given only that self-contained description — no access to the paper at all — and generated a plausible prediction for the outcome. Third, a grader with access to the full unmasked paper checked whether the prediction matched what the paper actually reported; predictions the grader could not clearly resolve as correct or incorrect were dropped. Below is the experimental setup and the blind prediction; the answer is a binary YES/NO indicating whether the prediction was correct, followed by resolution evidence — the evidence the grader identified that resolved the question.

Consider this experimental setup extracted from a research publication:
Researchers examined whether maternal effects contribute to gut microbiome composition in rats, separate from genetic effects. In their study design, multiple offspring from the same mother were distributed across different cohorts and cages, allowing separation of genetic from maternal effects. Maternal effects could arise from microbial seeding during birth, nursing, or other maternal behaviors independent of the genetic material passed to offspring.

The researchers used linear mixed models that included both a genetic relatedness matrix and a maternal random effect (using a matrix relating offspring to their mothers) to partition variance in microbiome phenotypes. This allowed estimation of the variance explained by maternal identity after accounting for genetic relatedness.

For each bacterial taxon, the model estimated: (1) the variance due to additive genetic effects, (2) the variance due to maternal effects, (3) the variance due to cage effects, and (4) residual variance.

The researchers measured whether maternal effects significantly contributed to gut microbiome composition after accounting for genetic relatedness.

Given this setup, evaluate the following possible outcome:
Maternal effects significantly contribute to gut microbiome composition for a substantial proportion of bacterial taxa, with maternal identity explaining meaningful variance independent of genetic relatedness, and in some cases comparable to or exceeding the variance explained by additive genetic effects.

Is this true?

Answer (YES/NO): YES